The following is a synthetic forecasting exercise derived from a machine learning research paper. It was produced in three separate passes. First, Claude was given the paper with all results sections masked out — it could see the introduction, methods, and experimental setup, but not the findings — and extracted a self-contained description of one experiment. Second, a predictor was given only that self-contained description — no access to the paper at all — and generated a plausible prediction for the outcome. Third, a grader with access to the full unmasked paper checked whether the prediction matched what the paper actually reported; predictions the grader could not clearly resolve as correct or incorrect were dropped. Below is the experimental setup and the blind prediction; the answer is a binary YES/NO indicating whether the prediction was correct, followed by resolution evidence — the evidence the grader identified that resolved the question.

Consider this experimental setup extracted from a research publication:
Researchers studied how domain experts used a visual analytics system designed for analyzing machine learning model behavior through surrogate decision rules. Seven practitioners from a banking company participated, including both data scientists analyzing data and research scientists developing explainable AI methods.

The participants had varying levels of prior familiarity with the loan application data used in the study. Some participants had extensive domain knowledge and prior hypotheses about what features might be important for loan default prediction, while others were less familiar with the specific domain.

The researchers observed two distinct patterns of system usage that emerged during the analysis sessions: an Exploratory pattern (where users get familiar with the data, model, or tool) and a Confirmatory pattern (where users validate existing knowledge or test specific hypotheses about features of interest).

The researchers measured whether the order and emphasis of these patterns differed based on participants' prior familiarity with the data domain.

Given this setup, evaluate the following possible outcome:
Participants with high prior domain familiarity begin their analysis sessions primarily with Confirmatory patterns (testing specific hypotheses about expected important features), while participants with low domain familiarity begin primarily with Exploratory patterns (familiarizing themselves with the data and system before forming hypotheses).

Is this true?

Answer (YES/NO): YES